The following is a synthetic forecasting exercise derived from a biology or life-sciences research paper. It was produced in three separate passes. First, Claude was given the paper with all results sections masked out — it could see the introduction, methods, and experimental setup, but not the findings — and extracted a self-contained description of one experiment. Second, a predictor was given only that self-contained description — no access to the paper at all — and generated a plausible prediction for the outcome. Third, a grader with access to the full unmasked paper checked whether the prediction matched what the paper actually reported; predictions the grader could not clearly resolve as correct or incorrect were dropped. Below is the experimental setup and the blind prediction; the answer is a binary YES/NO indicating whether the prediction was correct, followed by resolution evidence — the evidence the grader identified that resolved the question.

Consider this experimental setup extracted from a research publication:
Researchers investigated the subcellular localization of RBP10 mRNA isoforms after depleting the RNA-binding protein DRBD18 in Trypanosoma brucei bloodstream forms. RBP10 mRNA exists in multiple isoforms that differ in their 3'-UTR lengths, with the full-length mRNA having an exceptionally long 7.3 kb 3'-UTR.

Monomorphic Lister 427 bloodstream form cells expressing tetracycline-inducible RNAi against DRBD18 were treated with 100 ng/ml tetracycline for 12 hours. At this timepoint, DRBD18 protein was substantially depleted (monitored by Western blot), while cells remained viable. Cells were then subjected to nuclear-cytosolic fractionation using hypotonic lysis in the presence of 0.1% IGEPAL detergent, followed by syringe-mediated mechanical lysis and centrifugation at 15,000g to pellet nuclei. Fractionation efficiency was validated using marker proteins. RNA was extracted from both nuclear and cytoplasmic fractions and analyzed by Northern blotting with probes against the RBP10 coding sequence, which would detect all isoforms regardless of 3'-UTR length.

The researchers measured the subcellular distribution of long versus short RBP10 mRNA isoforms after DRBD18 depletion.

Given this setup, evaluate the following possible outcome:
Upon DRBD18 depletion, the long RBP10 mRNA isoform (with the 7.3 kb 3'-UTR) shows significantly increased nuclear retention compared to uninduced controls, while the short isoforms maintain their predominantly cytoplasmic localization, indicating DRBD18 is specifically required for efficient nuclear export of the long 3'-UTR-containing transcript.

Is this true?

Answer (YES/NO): YES